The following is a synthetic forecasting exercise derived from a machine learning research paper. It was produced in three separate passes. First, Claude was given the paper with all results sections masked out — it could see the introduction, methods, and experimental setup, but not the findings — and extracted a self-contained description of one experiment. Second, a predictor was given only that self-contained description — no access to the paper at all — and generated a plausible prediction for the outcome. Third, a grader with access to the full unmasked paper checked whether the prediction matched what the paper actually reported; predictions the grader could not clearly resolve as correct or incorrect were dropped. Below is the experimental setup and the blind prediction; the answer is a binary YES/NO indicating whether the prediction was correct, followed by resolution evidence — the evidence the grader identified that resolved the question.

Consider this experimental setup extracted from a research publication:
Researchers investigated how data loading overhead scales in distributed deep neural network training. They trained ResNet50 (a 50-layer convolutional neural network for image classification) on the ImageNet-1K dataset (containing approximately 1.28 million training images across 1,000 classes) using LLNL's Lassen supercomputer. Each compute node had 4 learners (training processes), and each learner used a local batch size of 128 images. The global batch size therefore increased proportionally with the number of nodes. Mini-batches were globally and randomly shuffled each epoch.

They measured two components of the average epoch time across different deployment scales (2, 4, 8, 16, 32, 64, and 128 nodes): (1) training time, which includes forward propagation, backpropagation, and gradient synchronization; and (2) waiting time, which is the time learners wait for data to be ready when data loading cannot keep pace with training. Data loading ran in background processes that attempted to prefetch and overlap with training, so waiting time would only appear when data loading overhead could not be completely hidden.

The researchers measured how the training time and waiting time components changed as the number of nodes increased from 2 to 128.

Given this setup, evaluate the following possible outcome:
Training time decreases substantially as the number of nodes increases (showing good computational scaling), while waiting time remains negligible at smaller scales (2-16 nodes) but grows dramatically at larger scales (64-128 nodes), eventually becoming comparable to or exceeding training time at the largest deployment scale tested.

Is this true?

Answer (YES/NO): NO